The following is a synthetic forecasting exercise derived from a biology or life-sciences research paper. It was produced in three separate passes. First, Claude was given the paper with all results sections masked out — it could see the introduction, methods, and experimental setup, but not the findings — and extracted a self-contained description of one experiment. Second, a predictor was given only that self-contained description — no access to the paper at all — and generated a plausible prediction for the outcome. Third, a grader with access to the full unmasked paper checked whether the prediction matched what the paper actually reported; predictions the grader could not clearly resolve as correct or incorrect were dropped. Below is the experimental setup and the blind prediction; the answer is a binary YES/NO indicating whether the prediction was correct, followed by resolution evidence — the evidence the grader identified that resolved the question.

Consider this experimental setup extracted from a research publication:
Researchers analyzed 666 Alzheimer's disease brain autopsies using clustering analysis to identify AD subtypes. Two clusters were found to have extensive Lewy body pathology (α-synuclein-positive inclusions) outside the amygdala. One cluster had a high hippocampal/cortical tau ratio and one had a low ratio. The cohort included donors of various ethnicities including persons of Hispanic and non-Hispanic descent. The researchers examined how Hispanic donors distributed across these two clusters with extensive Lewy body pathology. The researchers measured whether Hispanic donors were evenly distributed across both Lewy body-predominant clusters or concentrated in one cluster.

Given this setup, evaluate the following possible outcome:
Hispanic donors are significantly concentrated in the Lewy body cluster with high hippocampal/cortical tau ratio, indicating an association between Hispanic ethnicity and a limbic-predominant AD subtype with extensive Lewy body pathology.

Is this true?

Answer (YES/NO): NO